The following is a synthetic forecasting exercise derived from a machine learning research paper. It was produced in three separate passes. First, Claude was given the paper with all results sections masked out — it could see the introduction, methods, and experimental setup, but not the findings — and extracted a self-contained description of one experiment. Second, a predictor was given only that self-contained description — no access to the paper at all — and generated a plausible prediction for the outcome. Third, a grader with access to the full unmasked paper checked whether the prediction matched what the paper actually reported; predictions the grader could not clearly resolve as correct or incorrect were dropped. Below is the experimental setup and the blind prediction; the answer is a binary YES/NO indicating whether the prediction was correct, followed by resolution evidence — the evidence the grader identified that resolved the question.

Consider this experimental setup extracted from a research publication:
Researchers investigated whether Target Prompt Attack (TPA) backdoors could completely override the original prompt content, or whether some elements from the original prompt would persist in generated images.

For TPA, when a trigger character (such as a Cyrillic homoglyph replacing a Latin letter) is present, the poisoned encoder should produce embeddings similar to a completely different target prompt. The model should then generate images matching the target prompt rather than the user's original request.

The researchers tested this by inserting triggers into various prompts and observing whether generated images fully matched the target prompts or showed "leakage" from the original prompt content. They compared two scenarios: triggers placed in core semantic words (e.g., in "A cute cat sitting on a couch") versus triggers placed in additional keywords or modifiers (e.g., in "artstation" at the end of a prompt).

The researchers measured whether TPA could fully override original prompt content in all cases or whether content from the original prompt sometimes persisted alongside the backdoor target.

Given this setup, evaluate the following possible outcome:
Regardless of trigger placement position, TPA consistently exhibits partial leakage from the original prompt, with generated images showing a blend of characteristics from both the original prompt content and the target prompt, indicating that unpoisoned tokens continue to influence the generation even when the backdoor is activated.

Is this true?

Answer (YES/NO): NO